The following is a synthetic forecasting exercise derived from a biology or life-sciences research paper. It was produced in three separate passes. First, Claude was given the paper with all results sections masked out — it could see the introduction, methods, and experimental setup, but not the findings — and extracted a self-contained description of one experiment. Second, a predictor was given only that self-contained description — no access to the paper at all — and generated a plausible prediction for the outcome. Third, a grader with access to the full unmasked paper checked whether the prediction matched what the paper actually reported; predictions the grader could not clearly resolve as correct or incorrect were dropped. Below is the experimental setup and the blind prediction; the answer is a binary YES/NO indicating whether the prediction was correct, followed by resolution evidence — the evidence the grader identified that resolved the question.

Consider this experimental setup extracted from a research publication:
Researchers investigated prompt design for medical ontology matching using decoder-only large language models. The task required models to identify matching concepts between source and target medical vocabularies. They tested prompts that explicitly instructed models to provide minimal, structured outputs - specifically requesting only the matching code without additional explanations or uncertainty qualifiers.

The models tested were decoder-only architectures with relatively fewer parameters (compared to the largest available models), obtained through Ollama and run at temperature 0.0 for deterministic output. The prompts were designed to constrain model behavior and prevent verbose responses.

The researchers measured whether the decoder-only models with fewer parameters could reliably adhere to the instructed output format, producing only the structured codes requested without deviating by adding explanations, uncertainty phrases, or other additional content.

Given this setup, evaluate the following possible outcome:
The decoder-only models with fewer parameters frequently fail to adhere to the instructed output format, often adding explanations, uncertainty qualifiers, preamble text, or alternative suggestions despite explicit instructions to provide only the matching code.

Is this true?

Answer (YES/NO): YES